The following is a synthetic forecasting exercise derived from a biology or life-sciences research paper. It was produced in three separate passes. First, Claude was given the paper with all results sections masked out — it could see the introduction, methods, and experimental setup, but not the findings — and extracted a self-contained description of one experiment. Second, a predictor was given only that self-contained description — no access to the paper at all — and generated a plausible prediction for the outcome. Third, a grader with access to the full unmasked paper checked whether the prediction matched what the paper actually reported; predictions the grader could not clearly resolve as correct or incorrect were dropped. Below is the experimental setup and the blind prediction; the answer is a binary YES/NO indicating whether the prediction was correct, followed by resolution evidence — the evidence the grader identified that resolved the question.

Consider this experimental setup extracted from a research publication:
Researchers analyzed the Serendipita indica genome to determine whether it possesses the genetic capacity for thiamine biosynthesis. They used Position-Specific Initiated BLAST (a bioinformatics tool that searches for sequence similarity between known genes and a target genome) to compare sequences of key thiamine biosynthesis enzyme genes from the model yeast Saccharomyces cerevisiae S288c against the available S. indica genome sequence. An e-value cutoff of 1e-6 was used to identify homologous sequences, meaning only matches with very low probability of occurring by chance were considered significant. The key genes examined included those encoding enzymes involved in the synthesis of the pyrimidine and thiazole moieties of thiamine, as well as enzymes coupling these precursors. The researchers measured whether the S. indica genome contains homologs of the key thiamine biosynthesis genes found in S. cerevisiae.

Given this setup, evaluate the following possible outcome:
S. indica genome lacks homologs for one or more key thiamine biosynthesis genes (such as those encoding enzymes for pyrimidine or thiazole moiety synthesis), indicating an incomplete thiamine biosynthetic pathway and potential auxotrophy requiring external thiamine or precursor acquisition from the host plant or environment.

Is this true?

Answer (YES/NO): YES